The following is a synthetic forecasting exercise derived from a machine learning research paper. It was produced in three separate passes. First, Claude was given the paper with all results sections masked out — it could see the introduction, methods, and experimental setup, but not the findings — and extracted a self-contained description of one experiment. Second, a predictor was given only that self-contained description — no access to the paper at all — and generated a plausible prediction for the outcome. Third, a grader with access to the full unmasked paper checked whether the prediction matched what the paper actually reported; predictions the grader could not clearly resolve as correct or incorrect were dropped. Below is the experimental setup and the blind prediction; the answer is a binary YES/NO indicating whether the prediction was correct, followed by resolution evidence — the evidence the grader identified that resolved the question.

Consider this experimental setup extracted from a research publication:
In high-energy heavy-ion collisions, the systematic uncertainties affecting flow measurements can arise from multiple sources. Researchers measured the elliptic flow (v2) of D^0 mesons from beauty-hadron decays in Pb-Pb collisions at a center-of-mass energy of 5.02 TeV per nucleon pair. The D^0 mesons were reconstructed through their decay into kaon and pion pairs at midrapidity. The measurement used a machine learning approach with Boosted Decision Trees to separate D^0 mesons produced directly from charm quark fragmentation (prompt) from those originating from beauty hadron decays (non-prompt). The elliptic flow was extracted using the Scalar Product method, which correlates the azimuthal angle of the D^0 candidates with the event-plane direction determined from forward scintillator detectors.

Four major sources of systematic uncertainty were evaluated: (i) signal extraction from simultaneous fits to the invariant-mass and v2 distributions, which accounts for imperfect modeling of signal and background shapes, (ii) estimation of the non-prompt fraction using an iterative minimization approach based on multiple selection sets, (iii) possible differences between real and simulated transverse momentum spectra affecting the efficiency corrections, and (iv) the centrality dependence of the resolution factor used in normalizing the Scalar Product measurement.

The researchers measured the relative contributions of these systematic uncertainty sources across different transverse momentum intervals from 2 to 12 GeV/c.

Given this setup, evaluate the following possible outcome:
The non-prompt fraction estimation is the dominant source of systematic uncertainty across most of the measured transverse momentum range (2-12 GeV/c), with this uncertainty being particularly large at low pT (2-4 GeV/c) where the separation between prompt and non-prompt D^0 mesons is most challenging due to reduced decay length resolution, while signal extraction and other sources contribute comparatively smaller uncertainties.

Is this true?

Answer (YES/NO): NO